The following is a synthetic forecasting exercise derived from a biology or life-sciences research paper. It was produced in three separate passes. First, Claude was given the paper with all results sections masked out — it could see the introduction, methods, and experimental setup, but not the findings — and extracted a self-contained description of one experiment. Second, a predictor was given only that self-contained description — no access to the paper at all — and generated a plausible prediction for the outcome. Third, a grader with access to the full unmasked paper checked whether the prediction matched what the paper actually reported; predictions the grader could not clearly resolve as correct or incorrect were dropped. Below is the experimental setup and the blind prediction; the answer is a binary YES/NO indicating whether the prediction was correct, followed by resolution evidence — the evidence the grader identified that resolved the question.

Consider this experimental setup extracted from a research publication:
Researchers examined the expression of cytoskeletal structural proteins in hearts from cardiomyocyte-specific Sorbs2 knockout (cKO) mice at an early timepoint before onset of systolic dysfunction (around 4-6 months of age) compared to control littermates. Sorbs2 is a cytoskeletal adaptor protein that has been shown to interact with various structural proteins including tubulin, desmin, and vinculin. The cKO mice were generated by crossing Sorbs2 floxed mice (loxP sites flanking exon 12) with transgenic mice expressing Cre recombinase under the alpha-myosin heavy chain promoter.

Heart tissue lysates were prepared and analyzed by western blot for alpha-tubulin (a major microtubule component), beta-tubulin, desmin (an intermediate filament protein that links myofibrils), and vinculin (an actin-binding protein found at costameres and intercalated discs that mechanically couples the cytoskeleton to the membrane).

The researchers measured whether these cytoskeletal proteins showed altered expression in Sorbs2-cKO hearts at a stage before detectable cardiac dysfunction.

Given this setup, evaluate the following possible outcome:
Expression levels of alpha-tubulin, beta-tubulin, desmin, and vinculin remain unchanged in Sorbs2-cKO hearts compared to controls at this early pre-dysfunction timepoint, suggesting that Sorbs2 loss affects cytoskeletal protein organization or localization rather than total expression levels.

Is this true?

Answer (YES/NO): NO